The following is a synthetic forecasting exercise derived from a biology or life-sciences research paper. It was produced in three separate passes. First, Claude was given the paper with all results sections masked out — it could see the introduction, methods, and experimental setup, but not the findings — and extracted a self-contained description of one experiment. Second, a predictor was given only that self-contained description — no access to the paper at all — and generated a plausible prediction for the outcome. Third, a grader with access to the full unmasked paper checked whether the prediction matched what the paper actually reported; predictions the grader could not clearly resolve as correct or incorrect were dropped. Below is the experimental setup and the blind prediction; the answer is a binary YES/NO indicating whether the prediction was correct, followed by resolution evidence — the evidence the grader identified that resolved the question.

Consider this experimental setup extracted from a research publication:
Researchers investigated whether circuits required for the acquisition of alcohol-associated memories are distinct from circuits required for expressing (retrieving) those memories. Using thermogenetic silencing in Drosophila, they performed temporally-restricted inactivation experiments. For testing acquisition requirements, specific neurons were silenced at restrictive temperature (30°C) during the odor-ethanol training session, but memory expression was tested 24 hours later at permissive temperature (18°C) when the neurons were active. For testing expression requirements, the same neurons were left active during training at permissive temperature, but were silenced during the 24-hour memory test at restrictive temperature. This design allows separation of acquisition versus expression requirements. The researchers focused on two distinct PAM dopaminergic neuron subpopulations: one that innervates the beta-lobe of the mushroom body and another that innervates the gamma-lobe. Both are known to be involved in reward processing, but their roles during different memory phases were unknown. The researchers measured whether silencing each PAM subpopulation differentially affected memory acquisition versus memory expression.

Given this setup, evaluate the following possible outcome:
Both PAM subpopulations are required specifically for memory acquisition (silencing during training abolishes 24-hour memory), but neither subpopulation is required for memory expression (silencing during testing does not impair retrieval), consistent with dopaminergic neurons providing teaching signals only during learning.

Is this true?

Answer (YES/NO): NO